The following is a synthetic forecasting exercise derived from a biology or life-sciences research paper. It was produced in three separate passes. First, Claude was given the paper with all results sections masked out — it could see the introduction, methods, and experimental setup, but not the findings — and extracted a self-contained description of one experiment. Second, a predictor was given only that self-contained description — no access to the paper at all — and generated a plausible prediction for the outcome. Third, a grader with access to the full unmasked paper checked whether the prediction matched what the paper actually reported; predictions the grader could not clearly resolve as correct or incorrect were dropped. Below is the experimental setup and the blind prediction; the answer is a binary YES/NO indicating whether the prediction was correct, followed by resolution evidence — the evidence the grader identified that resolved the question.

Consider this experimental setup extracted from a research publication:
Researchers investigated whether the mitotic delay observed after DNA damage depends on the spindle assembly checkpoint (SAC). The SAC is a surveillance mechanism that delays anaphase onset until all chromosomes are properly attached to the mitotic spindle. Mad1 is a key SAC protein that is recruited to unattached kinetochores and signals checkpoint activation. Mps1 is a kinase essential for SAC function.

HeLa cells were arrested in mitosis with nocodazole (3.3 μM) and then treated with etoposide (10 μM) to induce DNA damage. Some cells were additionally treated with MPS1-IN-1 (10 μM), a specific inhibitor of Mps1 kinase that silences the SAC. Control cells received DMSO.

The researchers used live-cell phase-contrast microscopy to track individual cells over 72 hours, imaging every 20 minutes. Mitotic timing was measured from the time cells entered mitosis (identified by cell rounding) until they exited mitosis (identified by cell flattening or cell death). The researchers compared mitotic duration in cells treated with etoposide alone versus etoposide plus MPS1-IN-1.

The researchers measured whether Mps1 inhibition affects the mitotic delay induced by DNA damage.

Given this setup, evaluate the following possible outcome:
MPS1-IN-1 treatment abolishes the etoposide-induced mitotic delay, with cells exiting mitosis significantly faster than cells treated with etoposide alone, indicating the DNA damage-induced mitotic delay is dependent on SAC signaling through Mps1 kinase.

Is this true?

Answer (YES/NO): YES